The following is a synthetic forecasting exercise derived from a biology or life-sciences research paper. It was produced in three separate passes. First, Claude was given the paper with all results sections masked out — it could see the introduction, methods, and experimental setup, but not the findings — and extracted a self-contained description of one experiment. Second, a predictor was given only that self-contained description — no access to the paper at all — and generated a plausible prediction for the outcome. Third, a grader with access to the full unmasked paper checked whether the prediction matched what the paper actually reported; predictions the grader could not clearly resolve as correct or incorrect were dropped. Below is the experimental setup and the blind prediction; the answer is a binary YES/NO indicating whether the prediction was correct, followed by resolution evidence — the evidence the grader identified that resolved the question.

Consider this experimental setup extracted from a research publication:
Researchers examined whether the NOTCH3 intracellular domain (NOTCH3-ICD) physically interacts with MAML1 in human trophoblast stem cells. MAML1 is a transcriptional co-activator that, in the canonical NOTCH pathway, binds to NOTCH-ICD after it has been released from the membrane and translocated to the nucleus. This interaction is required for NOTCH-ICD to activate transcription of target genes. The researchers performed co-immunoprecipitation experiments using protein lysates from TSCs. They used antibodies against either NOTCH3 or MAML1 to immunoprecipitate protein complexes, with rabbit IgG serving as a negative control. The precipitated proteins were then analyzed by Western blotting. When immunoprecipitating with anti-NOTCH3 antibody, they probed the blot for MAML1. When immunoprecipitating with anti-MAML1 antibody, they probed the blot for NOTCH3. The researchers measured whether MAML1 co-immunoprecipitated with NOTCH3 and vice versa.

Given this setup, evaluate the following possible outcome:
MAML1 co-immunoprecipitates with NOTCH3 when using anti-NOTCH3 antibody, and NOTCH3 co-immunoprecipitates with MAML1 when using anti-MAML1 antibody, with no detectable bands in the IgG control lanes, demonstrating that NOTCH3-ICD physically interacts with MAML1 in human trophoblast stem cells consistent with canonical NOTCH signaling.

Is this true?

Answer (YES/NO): YES